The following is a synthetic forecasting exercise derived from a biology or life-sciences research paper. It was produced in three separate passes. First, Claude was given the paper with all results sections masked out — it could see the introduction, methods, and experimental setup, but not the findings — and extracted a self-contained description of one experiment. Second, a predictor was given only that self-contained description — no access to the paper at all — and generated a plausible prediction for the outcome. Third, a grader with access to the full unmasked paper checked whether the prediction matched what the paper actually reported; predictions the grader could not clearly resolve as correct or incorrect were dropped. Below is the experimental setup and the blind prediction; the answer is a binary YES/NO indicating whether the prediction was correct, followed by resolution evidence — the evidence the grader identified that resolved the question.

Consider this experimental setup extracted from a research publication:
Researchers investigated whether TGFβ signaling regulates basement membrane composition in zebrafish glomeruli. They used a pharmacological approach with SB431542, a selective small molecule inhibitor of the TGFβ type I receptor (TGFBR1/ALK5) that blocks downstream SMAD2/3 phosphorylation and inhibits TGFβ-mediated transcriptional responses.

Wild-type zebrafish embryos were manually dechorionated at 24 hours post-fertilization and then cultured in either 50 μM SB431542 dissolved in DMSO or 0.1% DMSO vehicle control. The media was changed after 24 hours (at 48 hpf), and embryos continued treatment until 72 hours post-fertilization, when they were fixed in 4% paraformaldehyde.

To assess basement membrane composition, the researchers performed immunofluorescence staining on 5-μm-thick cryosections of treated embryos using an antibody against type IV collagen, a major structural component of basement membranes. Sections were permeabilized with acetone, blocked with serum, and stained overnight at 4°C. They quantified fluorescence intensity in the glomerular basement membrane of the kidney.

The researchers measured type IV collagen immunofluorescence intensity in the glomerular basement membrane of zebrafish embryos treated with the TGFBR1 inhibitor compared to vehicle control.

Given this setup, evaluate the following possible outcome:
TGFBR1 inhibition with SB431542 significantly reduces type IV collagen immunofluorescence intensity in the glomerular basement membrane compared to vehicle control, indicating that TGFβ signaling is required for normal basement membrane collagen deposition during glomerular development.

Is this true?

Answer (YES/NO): NO